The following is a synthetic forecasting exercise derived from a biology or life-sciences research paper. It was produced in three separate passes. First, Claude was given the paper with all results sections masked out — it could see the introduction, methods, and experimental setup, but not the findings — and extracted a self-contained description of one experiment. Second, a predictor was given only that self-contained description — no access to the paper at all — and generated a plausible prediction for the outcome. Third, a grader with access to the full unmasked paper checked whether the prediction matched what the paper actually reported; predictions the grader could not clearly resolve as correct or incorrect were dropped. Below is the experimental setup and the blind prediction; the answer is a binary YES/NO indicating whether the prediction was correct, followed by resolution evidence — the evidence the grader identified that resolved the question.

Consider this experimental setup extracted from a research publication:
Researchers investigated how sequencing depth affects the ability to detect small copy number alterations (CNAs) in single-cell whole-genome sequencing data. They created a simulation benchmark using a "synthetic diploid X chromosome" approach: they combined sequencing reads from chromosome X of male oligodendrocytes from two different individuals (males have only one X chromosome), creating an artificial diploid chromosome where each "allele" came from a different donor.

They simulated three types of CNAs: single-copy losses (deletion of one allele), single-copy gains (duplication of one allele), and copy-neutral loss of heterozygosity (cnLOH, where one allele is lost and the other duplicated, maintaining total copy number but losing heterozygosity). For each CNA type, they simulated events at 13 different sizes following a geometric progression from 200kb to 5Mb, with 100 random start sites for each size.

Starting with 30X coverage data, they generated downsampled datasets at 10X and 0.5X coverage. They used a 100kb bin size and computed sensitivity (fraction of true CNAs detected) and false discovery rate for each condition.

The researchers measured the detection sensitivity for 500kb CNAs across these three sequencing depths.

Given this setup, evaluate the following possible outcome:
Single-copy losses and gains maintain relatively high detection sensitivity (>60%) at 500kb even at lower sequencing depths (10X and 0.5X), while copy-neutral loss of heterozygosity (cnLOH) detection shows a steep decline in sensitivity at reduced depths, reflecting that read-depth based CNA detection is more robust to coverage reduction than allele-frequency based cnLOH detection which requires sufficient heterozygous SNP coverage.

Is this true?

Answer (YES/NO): NO